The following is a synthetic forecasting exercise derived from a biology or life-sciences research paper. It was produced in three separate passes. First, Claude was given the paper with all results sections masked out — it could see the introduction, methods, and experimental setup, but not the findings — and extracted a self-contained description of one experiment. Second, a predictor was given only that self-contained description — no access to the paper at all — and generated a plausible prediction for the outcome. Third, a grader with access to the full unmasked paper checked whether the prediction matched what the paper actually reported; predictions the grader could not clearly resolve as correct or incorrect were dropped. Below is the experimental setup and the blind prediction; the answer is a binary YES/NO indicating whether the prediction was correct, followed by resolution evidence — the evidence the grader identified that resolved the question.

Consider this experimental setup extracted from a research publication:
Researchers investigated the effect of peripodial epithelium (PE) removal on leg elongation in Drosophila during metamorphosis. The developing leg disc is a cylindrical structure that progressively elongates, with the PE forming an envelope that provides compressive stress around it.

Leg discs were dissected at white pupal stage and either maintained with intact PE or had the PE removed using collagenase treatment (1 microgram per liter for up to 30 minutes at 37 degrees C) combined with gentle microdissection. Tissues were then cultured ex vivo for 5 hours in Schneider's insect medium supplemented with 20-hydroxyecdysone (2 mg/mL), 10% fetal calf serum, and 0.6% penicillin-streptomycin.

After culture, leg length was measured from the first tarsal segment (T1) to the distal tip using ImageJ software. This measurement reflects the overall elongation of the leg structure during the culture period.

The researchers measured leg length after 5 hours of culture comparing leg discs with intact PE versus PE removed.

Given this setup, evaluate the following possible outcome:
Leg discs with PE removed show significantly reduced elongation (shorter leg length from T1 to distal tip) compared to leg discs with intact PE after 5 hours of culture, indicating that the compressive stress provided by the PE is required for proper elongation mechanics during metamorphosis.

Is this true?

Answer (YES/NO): NO